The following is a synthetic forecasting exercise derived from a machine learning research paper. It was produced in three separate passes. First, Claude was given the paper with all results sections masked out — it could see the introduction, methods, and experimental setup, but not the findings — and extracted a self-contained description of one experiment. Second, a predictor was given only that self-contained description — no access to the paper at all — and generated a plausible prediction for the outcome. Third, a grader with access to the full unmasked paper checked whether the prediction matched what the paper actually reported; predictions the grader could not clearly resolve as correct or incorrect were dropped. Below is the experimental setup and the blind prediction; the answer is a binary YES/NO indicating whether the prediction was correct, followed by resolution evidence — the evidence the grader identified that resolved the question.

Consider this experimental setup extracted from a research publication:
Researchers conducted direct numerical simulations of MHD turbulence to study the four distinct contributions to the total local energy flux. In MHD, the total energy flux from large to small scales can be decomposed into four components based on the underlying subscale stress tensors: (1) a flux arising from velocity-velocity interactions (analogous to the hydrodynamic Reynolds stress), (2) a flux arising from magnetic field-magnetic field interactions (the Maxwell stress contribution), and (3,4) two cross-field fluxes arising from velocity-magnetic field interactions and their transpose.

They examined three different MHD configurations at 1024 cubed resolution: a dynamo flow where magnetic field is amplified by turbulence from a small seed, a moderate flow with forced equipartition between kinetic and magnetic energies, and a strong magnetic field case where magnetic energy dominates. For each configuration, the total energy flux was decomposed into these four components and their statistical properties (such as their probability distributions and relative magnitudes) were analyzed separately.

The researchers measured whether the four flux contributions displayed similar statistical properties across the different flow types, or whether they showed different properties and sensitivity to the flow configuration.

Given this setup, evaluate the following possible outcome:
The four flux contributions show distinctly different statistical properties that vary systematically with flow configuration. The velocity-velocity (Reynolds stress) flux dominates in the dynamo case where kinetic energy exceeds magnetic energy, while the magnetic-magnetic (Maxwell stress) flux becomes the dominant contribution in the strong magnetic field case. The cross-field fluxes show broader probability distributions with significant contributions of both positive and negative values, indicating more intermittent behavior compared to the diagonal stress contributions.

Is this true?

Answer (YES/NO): NO